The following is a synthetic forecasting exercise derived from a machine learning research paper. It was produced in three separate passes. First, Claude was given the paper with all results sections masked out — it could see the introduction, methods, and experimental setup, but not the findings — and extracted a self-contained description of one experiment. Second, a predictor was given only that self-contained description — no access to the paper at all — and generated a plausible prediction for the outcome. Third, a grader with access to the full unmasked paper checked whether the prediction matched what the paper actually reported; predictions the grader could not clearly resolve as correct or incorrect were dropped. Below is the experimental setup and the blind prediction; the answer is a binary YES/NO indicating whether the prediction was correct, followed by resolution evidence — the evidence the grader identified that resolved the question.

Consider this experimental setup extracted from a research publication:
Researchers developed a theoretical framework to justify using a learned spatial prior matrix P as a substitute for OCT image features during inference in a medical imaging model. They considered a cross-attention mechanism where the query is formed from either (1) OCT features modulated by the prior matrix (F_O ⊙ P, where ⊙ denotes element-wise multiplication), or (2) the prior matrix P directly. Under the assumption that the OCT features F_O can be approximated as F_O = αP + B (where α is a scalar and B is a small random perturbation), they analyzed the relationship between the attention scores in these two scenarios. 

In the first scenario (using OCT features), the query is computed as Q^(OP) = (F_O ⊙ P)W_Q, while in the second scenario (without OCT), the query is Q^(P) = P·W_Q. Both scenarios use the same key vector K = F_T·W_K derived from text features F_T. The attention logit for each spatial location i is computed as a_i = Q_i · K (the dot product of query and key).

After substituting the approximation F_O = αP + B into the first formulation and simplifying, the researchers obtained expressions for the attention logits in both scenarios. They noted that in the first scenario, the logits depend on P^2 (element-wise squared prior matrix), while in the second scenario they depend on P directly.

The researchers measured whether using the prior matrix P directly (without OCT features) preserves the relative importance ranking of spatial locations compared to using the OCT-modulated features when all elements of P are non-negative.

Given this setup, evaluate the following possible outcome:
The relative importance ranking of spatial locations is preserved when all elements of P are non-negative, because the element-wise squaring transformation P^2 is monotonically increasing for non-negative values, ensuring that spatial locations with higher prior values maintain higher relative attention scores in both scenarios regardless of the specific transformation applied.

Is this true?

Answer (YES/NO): YES